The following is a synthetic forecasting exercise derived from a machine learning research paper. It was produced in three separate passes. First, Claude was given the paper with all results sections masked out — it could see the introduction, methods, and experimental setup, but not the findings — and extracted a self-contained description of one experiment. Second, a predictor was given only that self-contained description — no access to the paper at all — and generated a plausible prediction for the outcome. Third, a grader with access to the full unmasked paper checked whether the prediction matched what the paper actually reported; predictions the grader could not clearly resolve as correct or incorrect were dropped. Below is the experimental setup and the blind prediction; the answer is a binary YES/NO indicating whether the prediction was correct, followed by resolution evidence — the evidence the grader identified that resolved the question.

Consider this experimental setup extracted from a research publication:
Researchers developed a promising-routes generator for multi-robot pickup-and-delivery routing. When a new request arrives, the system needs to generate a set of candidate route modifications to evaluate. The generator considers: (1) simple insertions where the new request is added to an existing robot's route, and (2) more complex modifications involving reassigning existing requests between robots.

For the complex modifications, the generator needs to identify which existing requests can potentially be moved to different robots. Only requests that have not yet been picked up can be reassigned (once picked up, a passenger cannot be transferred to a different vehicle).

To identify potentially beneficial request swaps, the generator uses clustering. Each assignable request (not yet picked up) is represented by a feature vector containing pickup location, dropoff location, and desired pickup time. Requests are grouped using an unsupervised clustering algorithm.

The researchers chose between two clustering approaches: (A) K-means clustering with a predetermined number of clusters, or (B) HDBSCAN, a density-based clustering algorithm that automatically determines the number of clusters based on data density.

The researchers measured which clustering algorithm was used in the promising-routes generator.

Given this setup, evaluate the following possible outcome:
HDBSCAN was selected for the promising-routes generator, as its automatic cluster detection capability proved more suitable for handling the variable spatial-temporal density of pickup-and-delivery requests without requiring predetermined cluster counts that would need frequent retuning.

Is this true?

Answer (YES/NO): YES